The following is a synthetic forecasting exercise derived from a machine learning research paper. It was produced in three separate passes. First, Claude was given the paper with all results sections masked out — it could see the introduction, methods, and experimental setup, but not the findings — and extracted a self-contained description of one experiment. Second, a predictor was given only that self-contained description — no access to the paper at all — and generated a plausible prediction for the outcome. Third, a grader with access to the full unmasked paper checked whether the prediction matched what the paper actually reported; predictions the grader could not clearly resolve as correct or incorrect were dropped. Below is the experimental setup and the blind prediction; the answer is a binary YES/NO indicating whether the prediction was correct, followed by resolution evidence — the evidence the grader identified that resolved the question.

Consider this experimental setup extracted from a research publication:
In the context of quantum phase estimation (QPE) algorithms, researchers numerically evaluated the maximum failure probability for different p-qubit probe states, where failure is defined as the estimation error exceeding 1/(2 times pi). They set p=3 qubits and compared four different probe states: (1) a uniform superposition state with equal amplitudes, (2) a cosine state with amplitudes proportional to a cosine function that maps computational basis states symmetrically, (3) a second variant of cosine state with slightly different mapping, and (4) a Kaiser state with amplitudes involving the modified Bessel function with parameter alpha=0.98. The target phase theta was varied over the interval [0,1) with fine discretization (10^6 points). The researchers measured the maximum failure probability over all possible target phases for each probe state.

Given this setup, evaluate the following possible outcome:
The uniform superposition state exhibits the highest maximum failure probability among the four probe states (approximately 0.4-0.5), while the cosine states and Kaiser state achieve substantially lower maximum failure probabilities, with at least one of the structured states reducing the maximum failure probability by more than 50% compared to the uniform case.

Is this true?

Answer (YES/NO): NO